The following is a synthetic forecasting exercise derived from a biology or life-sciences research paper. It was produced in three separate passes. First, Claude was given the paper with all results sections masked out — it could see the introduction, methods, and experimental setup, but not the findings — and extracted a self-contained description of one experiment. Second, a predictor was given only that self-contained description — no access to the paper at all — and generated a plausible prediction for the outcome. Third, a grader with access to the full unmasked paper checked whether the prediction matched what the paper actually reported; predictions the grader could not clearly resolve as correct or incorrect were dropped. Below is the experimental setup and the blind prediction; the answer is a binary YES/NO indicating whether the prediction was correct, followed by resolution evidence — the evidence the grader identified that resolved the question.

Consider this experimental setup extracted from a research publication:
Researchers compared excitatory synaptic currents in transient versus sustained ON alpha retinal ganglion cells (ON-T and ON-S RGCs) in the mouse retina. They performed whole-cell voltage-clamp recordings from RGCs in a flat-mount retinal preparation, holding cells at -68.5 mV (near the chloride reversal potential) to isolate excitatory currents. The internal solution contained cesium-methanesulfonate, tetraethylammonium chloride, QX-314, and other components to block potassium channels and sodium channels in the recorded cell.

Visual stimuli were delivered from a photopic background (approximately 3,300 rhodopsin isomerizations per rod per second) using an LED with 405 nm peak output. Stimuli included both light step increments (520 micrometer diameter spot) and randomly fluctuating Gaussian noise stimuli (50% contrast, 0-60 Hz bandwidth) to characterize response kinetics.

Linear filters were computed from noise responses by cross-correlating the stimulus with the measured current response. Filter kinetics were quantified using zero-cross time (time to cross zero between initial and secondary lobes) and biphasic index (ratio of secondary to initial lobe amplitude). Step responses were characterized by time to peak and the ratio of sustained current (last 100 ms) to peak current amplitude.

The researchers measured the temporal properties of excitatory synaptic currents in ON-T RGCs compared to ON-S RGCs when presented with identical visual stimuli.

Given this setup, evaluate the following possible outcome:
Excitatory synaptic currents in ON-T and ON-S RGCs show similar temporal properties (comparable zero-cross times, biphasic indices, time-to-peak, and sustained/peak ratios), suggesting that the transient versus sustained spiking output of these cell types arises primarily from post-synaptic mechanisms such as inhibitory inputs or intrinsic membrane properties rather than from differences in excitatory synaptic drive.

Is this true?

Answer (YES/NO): NO